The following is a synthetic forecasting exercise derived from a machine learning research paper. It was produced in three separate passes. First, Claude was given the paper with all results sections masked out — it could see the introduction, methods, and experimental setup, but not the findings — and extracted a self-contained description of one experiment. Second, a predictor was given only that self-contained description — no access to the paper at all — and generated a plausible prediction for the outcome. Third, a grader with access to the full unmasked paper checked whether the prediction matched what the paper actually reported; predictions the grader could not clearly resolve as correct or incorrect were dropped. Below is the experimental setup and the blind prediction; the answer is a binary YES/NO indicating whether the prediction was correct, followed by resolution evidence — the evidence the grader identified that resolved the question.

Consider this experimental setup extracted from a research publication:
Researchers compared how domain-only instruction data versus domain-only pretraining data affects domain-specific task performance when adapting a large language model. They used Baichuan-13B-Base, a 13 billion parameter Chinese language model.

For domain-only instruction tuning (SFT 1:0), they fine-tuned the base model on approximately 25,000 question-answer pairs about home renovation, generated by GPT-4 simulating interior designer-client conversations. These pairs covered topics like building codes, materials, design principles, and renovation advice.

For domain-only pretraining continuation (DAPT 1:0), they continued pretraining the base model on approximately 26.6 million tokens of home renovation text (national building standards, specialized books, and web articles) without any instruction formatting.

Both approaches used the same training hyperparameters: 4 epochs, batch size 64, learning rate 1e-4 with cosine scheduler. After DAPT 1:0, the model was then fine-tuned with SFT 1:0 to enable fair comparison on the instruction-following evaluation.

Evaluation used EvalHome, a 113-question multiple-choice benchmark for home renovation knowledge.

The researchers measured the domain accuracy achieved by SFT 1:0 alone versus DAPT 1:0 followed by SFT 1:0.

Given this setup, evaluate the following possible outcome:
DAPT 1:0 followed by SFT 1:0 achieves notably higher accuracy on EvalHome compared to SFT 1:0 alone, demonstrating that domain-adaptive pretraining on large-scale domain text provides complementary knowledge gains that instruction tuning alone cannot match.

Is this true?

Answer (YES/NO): NO